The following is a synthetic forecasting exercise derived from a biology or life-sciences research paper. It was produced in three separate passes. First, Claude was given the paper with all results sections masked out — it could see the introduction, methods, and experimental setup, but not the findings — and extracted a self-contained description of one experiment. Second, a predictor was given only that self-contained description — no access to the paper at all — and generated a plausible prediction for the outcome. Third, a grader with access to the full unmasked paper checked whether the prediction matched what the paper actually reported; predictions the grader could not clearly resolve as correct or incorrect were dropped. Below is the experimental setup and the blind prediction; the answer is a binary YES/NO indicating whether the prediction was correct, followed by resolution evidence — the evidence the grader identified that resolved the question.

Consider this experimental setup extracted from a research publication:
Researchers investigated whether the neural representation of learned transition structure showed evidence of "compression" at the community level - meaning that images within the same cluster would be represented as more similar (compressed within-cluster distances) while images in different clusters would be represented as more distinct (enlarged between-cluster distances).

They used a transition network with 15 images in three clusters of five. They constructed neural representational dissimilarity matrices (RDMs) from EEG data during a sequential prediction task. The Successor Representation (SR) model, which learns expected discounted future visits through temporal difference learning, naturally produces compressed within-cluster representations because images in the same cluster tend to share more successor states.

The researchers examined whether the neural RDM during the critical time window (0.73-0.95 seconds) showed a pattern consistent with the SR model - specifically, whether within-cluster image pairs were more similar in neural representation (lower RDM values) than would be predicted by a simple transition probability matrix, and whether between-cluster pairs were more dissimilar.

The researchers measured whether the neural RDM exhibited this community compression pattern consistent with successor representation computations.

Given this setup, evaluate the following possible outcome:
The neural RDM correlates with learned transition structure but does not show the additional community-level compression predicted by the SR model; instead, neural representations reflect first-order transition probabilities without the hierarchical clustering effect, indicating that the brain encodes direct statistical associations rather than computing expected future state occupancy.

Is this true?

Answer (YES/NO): NO